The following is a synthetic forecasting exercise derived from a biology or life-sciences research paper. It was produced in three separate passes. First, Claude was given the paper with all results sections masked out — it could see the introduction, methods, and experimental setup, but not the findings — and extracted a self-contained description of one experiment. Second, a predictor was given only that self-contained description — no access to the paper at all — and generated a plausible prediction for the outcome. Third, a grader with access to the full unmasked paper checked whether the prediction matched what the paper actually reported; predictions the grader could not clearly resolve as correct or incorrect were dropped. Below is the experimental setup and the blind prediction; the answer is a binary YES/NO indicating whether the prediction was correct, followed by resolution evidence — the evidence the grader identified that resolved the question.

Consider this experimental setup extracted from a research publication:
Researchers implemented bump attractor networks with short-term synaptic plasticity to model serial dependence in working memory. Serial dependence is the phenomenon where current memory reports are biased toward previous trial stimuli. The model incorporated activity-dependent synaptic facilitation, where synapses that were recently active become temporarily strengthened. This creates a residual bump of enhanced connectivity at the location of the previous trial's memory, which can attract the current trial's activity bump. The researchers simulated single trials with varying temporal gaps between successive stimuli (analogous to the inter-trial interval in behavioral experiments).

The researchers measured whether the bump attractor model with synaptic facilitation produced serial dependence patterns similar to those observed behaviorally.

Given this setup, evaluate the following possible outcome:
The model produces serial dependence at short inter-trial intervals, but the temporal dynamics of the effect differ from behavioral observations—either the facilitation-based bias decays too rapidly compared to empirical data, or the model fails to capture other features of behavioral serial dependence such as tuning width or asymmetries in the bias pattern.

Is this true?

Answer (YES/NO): NO